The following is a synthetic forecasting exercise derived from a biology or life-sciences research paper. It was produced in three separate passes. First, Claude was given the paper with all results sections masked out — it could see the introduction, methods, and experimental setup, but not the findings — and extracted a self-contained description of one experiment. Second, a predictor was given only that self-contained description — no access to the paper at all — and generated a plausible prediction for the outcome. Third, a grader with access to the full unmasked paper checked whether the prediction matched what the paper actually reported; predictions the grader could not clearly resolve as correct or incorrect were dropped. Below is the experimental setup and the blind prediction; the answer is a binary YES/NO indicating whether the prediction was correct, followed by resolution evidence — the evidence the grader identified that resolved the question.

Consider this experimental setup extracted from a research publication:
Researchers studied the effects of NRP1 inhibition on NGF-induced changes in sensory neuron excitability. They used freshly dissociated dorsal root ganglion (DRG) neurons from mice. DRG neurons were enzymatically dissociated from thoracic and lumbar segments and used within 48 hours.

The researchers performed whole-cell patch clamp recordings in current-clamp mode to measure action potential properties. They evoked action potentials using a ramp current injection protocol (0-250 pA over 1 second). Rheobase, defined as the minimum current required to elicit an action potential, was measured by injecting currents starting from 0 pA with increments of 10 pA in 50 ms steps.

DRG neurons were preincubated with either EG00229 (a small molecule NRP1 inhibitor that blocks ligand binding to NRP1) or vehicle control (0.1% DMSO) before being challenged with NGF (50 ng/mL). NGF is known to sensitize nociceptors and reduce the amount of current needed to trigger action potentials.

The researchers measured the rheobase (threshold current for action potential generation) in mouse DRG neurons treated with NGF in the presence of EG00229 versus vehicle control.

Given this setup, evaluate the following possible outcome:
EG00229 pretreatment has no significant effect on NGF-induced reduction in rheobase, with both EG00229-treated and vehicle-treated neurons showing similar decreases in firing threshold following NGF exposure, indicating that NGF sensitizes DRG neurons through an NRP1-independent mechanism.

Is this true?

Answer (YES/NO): NO